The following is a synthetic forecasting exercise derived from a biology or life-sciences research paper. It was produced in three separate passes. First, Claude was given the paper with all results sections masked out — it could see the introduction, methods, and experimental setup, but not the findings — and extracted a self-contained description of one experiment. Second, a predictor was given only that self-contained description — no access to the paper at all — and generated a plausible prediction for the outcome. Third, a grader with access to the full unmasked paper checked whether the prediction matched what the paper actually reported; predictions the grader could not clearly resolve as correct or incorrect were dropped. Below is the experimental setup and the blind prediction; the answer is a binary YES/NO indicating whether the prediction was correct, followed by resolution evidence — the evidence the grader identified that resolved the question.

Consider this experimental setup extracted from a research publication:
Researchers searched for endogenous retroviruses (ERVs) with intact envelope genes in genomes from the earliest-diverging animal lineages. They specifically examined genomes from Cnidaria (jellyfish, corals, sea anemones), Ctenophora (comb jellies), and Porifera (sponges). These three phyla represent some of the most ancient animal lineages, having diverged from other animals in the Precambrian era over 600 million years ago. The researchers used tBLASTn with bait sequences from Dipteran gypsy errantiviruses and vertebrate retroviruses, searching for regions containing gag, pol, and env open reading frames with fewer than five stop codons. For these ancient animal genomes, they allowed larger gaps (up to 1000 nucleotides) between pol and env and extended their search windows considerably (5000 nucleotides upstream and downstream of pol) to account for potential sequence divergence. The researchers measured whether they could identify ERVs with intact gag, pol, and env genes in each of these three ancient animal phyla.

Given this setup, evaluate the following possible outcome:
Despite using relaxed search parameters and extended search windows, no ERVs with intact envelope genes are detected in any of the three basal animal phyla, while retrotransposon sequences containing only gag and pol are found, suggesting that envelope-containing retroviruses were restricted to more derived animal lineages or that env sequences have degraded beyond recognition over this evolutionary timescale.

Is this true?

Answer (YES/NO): NO